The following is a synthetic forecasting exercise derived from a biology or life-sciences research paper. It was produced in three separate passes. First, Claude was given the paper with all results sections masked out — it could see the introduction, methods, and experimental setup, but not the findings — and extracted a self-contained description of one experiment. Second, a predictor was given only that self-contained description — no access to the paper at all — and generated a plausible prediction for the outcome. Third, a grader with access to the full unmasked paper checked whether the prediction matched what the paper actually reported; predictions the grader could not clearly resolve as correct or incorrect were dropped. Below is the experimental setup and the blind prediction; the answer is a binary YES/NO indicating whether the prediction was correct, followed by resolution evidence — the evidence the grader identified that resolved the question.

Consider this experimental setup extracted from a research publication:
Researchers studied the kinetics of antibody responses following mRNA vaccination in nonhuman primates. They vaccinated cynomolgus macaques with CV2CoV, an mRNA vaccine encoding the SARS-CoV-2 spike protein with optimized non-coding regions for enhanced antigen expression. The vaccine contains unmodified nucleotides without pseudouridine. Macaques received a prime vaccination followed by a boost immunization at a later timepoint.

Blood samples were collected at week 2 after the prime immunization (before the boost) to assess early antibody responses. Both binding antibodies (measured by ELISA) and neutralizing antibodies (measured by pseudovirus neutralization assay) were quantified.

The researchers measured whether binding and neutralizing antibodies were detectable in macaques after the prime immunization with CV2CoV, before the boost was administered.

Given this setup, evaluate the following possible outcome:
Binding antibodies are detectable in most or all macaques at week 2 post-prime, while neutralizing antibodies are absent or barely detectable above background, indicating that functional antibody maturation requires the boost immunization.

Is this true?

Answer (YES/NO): NO